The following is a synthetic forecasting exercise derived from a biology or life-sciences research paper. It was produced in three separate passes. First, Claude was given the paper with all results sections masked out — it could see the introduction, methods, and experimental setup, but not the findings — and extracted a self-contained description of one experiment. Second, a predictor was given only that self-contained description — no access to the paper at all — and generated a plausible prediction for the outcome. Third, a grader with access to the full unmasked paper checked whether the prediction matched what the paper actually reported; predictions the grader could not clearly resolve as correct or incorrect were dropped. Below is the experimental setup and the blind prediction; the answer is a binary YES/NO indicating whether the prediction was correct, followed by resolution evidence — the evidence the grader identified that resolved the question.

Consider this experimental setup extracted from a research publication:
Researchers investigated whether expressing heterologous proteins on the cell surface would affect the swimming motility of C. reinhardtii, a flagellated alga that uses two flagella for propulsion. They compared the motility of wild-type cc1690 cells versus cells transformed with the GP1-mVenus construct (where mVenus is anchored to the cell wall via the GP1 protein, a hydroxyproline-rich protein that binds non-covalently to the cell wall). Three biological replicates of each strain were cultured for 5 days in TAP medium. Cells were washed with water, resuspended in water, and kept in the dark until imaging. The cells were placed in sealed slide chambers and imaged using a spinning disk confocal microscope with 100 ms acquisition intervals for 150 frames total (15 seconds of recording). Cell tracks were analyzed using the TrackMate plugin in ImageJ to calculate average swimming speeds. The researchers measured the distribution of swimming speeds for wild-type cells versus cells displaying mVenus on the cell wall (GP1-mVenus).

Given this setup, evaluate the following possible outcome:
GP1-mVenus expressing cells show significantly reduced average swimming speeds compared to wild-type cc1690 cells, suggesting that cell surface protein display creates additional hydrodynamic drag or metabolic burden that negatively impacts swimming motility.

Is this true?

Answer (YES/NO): NO